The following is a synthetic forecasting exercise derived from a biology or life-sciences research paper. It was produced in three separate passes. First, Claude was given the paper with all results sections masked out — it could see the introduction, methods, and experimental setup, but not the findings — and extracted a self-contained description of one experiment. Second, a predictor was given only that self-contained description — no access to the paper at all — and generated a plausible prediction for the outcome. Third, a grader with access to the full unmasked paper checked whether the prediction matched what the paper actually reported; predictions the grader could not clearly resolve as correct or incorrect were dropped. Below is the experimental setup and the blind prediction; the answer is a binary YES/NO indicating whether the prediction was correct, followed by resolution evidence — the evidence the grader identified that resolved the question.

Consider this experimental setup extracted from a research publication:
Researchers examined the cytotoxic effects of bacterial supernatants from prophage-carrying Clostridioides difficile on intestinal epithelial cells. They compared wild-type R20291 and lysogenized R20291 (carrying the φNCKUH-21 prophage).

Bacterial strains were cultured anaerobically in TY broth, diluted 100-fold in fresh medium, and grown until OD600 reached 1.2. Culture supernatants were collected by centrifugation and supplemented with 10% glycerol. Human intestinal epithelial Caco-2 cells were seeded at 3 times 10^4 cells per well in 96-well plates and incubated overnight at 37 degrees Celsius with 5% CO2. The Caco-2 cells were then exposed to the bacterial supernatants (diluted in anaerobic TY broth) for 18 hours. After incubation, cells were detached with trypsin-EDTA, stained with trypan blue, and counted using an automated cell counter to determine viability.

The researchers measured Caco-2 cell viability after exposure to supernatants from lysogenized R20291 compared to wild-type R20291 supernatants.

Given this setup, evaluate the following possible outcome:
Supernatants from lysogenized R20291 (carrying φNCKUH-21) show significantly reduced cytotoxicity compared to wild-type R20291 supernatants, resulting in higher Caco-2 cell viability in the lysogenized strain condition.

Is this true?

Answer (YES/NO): NO